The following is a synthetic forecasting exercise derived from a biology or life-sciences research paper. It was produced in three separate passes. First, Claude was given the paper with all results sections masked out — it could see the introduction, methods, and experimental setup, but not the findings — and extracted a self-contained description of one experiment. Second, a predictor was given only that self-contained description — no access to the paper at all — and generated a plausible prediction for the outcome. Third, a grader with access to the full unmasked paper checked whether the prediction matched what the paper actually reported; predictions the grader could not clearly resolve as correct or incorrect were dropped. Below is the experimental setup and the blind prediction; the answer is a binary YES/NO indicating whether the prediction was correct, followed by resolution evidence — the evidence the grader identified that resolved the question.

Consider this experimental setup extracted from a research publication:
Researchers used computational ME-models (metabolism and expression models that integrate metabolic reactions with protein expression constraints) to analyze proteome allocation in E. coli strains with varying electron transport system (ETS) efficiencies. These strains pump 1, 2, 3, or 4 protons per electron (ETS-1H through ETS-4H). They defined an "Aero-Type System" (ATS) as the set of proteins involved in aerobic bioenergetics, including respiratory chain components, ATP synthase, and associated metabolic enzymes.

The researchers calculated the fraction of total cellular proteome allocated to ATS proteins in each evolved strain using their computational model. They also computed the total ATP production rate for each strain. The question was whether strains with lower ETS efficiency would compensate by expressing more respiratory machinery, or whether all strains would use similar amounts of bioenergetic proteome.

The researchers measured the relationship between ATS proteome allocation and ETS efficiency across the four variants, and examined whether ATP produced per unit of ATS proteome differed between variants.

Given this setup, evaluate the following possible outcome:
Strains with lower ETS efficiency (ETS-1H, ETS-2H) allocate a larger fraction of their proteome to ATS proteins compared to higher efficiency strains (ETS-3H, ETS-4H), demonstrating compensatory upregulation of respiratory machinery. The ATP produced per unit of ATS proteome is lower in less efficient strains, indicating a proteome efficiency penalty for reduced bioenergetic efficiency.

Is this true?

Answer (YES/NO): NO